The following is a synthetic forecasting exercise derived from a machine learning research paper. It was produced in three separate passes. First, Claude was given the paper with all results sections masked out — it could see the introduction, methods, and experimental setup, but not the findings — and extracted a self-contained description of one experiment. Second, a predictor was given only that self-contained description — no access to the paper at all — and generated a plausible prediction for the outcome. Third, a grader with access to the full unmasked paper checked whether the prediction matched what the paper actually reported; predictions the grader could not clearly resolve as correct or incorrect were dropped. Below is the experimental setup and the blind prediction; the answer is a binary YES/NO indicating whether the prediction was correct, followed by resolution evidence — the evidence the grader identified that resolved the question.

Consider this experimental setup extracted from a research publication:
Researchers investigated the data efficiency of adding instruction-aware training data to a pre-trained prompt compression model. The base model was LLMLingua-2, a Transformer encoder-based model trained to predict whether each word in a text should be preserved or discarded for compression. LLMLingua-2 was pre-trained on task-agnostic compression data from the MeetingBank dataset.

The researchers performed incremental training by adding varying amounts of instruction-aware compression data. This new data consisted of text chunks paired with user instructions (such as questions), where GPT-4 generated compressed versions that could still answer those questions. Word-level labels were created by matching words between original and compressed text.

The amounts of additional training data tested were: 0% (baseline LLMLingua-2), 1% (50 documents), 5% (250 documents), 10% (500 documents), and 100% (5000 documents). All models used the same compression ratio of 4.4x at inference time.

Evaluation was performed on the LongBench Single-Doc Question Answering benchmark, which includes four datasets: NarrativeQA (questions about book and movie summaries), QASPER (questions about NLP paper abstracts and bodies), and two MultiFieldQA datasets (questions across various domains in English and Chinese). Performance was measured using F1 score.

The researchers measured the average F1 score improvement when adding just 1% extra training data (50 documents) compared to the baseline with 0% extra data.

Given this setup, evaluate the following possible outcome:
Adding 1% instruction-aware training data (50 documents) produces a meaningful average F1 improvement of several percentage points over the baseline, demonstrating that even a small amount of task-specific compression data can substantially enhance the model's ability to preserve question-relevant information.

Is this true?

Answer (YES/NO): NO